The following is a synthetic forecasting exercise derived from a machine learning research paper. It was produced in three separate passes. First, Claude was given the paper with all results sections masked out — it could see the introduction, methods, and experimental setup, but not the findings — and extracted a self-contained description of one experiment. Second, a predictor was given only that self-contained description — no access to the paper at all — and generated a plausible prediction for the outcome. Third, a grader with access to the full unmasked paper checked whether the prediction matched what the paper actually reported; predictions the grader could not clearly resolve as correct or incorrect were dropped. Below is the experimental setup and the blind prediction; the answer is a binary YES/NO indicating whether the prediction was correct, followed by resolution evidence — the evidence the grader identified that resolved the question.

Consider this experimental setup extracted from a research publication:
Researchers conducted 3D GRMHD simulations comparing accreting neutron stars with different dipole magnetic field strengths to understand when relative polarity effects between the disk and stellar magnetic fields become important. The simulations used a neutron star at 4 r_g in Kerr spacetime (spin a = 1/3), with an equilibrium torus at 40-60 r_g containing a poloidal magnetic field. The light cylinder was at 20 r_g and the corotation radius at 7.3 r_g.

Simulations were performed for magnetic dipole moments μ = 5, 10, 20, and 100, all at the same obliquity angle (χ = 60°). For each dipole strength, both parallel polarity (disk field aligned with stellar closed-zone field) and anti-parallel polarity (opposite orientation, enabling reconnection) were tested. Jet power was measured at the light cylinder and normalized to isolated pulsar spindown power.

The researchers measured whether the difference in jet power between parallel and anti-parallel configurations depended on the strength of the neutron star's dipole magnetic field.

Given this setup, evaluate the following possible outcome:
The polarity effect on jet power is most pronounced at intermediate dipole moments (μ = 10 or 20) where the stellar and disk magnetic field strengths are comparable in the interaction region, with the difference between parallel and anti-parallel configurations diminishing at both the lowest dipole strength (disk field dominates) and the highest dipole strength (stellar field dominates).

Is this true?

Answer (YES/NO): NO